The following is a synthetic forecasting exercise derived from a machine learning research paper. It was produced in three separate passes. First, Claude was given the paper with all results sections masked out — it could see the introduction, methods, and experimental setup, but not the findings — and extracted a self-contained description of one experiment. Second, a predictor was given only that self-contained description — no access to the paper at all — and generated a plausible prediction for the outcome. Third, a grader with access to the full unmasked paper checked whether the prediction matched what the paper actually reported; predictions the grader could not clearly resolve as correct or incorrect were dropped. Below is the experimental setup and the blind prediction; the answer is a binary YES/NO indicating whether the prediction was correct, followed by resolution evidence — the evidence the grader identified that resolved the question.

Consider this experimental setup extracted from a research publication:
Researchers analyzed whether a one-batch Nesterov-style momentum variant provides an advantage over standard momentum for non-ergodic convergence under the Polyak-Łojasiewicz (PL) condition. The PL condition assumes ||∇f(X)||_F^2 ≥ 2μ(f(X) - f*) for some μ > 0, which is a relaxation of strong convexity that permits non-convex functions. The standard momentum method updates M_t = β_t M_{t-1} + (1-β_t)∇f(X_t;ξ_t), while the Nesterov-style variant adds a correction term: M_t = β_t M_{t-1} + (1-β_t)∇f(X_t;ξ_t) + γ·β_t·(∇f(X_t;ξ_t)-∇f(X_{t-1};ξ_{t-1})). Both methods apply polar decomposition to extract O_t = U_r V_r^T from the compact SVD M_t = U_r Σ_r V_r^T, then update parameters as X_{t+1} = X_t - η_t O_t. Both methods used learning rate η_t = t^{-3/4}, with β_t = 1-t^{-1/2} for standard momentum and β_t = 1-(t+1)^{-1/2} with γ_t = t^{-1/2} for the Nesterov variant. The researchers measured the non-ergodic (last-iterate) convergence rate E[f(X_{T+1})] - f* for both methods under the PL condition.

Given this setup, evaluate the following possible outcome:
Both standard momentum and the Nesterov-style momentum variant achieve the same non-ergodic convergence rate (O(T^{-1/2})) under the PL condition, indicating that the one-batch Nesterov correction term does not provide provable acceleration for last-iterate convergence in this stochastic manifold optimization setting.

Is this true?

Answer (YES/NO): YES